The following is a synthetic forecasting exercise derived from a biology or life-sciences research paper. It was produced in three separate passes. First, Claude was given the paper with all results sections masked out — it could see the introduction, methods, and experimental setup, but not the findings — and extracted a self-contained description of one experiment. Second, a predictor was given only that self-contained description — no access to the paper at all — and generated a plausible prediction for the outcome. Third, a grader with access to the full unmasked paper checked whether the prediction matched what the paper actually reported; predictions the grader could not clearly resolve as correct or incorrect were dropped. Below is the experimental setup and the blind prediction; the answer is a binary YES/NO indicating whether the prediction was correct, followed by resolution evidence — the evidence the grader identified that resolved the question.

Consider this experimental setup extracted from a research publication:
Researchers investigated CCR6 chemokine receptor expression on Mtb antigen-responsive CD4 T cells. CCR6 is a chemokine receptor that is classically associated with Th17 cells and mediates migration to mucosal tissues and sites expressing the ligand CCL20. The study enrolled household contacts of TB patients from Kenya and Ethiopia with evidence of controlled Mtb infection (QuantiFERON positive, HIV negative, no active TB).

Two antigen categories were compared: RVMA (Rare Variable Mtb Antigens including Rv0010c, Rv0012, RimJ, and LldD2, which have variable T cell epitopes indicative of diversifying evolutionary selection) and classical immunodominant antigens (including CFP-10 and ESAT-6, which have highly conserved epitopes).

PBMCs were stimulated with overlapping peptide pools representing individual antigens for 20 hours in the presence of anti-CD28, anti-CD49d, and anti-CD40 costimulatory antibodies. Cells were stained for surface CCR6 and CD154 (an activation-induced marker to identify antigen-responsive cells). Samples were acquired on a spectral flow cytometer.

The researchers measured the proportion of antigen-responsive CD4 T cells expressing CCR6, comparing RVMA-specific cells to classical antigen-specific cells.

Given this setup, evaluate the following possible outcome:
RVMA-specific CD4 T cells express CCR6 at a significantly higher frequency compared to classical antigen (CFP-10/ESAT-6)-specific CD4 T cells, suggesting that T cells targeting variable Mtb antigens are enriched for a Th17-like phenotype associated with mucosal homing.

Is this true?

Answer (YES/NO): NO